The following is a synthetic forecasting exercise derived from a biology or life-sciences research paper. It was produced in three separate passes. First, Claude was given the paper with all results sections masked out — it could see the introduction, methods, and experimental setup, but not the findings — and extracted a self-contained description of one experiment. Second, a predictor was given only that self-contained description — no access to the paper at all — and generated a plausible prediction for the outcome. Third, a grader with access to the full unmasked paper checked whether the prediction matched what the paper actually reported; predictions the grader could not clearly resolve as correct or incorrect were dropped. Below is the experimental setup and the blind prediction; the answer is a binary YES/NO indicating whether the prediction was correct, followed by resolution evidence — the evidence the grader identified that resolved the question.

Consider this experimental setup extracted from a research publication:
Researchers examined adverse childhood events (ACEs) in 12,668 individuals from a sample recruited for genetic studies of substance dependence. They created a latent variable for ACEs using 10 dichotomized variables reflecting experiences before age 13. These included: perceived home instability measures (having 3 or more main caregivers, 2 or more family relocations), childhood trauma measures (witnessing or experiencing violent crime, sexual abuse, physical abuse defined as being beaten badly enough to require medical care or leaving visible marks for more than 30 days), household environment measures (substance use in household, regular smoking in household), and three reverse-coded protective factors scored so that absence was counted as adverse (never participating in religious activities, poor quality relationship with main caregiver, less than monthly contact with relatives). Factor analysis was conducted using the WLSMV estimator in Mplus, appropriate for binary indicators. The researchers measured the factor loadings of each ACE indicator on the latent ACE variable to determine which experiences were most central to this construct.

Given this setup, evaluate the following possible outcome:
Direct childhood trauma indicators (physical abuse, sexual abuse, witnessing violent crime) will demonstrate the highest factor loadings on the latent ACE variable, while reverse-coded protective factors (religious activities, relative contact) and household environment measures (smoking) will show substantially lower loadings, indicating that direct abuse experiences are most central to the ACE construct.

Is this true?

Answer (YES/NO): YES